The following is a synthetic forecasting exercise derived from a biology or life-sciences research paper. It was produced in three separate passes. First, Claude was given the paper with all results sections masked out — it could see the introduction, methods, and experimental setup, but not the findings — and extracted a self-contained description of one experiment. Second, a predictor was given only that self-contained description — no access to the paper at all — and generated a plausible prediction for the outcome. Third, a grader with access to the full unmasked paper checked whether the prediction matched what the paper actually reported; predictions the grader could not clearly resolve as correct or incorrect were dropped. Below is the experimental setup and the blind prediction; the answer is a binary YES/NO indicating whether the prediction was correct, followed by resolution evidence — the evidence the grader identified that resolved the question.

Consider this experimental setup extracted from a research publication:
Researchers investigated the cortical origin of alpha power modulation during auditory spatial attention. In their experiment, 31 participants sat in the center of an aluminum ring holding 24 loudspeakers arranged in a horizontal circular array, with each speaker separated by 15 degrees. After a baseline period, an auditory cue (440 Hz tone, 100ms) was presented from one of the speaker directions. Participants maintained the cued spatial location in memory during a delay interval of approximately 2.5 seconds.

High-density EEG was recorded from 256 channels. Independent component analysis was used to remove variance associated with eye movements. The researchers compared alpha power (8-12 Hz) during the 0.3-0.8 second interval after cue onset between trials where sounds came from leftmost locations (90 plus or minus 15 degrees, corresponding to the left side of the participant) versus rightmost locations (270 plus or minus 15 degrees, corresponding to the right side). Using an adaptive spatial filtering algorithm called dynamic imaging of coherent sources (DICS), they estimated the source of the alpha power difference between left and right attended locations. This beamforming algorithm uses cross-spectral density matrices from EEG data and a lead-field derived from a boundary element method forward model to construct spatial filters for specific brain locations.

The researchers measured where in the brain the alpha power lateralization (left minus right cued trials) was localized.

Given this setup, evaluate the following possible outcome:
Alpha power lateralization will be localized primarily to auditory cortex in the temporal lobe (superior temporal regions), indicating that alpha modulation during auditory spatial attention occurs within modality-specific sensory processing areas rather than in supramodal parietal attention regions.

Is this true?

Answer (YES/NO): NO